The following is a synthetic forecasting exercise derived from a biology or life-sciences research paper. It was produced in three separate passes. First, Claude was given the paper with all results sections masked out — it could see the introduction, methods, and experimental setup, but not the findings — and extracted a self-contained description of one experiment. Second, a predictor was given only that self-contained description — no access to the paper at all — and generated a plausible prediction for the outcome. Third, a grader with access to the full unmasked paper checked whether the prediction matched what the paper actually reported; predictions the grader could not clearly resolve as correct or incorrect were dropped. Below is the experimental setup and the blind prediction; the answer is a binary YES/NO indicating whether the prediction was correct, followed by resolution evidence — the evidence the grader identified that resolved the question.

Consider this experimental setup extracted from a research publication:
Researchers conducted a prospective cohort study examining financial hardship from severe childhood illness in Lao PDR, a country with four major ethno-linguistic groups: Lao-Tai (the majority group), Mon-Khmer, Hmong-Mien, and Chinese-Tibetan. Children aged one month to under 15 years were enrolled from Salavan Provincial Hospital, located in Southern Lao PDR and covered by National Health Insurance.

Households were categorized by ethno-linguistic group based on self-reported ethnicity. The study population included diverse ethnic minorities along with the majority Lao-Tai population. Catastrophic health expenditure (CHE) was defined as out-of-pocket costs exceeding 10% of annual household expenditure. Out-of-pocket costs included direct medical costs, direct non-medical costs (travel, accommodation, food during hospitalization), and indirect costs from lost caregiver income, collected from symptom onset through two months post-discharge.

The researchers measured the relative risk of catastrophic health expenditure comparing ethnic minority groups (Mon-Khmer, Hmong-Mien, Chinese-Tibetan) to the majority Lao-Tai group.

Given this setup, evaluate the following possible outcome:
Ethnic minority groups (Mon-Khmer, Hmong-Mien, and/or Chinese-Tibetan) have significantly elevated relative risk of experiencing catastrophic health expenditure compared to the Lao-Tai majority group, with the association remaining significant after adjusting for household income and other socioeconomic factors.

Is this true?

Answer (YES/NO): NO